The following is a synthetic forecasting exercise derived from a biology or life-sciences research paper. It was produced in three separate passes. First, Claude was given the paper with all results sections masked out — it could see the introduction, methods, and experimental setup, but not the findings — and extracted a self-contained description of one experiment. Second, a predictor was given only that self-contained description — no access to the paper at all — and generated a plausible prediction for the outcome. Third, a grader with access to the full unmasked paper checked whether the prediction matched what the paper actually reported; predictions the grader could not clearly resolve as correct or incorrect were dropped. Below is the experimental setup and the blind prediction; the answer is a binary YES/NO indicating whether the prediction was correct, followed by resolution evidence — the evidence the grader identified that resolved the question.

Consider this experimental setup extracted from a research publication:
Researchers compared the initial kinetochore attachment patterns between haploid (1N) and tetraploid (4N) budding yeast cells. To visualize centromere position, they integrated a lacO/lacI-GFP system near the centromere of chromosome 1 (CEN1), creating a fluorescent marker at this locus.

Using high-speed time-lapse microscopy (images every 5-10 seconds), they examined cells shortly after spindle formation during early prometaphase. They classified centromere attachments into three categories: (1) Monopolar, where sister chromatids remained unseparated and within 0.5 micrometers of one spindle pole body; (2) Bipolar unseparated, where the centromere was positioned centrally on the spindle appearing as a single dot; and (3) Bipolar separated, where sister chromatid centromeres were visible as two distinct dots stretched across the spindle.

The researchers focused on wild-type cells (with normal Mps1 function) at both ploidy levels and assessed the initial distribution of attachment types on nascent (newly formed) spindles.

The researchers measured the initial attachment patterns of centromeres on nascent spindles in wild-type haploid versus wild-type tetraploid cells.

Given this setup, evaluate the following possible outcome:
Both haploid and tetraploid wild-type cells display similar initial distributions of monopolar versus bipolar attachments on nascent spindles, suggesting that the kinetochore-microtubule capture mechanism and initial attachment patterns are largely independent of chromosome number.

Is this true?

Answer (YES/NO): YES